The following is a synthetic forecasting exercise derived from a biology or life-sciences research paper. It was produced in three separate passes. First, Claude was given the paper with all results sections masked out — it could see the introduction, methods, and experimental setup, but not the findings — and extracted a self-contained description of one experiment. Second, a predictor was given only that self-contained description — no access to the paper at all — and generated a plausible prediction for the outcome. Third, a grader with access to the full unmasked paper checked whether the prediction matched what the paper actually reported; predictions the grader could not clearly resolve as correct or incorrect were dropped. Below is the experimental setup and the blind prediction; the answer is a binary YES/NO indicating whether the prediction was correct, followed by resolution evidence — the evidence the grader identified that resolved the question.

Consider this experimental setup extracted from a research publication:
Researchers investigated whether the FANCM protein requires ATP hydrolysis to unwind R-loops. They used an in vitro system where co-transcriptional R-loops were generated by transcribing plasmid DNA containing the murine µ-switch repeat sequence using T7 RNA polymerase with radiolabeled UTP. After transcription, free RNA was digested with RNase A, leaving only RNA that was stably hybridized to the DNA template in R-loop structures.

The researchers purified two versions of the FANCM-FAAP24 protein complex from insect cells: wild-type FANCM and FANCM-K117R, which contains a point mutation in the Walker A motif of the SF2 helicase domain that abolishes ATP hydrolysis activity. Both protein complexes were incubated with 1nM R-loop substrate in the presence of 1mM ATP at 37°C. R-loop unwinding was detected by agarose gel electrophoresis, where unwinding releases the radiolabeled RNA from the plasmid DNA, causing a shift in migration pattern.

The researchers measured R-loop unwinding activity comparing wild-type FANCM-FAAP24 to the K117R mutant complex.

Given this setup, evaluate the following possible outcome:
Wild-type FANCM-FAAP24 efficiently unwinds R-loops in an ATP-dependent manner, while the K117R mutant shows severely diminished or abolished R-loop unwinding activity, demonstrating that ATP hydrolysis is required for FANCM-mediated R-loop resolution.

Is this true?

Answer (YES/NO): YES